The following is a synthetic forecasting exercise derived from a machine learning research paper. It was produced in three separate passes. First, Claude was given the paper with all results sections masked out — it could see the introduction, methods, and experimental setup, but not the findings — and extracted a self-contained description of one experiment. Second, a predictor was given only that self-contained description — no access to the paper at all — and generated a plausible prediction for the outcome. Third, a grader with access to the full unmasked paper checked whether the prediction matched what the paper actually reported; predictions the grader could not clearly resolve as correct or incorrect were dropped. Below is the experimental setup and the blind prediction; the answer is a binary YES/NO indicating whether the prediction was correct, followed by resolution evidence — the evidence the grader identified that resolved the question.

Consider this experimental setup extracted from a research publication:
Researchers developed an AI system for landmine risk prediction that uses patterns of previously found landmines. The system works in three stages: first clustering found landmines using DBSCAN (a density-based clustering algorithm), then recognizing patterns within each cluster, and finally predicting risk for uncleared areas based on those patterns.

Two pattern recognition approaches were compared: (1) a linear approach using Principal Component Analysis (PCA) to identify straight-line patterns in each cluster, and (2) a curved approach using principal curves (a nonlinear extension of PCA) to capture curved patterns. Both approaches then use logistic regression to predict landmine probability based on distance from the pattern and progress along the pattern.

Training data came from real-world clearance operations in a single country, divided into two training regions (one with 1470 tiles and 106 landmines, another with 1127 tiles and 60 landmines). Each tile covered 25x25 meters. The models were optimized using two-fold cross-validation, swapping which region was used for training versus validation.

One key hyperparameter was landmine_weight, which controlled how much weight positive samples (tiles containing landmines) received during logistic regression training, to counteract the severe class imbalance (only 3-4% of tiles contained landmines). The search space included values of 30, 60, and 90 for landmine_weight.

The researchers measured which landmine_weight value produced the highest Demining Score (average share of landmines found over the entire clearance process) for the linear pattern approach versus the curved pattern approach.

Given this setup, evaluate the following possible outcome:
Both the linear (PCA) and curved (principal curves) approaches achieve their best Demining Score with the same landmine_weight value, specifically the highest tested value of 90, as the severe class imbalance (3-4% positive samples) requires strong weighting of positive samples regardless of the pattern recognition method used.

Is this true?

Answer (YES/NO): NO